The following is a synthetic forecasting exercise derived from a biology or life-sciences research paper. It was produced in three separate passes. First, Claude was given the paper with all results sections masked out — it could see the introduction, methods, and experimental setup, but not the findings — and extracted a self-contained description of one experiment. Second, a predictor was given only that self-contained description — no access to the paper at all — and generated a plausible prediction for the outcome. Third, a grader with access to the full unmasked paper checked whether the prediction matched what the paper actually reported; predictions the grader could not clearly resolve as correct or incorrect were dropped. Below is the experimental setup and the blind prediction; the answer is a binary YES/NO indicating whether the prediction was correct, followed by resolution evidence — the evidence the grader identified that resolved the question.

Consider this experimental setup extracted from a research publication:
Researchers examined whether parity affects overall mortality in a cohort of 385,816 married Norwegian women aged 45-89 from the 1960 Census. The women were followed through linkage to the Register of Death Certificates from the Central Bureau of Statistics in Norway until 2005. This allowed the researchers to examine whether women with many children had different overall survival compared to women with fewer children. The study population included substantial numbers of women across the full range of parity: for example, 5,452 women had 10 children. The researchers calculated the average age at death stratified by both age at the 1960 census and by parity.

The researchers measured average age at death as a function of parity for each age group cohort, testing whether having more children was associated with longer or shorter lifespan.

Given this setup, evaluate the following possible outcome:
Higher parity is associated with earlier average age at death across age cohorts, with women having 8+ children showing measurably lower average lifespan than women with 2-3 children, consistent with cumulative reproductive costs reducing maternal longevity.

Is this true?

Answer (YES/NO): NO